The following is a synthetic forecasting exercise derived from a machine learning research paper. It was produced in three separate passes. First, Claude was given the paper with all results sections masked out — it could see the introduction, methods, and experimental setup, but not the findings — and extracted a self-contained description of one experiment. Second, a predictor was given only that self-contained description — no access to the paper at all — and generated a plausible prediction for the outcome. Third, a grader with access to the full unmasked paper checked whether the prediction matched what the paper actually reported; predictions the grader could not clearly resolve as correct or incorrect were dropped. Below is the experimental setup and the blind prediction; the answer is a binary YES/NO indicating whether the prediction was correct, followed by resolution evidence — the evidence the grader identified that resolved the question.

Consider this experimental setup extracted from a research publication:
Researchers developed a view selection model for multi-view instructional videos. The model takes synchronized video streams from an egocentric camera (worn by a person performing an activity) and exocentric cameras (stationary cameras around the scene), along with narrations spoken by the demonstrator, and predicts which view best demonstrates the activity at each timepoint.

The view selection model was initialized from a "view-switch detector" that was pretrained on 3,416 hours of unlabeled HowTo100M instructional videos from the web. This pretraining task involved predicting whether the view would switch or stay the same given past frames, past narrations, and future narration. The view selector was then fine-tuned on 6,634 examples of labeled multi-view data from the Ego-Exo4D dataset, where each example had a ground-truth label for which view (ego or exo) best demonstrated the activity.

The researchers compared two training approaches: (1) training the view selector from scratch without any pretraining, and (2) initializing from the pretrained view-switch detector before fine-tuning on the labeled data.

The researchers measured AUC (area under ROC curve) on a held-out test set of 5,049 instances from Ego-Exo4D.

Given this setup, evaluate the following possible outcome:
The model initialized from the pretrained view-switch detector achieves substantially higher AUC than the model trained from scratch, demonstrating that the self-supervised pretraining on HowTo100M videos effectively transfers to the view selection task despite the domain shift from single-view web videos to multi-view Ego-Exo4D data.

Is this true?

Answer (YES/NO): YES